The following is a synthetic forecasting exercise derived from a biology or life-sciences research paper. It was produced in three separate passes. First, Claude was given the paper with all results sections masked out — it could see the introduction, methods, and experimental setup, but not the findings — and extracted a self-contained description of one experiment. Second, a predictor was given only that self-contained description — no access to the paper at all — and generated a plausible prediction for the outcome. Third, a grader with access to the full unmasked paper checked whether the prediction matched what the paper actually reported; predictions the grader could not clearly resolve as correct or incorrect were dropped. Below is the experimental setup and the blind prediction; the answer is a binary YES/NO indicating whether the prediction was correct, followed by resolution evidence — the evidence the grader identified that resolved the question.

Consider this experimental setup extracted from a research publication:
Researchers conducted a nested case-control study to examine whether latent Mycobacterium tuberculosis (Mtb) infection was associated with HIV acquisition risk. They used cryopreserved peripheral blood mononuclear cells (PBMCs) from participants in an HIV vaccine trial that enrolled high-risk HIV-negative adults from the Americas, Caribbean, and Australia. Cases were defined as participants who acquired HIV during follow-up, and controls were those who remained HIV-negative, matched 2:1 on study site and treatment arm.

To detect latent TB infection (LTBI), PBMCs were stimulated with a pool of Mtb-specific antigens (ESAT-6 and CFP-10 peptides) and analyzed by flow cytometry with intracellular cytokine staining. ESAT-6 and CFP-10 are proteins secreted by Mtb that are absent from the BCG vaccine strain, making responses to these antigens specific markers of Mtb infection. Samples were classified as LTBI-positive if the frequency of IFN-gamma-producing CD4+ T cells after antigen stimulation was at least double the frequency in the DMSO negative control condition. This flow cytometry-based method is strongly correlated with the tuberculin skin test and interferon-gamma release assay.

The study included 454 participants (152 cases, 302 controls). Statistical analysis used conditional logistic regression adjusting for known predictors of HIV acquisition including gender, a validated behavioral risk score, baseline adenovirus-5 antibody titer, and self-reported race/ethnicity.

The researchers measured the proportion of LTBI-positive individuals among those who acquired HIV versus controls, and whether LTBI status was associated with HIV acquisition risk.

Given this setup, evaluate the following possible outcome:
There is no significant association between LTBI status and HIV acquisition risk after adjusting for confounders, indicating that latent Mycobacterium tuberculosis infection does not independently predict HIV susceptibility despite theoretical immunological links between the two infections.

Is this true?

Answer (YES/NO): YES